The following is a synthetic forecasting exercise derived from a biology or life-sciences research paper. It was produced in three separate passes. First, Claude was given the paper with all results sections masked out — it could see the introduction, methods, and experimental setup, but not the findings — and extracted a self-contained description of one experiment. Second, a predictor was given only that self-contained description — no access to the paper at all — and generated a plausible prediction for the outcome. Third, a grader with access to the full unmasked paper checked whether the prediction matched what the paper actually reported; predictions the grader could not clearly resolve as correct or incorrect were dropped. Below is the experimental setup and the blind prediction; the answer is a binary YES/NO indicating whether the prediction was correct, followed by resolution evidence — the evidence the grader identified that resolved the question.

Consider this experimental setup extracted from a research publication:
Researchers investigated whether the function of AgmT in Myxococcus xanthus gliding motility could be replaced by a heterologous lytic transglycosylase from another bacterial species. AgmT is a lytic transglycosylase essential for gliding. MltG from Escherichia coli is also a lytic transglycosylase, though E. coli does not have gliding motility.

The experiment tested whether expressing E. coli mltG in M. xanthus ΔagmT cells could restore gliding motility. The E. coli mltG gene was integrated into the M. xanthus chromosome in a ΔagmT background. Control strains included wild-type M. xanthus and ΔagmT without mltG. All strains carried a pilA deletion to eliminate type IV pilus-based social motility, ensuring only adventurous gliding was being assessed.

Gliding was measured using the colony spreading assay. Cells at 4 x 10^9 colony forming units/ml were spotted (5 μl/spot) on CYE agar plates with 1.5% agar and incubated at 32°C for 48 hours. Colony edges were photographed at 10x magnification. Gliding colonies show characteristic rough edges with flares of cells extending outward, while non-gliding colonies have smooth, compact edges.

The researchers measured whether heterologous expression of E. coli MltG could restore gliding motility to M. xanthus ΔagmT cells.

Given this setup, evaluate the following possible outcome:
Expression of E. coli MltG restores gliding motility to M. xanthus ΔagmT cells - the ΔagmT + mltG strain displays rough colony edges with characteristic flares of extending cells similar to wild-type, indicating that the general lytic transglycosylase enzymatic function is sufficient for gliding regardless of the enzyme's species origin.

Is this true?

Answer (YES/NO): YES